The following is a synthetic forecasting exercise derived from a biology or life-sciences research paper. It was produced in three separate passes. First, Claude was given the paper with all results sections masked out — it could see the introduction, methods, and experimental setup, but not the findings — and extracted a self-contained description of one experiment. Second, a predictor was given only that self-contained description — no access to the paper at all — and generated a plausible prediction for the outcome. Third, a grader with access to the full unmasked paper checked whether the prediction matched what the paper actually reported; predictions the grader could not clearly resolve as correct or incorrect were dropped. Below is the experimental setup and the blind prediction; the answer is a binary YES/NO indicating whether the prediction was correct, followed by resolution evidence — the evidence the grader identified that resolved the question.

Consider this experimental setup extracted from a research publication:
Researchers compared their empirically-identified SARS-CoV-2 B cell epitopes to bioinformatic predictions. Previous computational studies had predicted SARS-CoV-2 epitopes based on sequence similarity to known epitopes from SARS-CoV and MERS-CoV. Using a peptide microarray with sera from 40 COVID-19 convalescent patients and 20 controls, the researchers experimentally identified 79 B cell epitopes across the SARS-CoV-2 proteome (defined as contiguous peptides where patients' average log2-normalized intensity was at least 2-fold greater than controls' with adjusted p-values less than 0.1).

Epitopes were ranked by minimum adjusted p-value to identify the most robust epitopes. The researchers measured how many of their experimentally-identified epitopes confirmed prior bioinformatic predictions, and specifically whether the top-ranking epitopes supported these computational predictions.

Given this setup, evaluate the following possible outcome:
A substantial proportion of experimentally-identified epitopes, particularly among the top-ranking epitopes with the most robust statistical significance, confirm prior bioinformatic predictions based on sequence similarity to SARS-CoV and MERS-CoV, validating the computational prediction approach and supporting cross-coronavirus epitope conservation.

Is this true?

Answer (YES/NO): YES